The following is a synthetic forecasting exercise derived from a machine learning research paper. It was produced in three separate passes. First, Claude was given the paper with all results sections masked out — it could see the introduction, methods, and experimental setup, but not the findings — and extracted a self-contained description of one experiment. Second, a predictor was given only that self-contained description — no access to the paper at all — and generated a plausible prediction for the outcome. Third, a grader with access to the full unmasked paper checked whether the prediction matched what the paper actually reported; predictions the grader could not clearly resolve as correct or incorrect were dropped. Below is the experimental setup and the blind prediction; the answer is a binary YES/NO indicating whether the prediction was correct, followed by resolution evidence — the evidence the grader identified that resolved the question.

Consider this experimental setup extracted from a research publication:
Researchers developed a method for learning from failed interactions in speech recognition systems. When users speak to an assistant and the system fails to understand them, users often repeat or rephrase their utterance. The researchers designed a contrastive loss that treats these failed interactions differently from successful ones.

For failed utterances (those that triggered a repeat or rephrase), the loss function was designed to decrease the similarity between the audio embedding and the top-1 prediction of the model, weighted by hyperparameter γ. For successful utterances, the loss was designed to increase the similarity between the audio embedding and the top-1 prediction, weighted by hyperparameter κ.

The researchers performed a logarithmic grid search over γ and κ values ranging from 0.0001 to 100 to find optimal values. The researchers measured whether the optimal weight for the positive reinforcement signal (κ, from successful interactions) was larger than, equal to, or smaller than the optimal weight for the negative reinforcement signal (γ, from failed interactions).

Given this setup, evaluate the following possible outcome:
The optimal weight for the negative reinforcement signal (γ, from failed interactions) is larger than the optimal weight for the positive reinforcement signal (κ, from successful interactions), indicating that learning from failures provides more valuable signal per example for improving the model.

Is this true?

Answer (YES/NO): NO